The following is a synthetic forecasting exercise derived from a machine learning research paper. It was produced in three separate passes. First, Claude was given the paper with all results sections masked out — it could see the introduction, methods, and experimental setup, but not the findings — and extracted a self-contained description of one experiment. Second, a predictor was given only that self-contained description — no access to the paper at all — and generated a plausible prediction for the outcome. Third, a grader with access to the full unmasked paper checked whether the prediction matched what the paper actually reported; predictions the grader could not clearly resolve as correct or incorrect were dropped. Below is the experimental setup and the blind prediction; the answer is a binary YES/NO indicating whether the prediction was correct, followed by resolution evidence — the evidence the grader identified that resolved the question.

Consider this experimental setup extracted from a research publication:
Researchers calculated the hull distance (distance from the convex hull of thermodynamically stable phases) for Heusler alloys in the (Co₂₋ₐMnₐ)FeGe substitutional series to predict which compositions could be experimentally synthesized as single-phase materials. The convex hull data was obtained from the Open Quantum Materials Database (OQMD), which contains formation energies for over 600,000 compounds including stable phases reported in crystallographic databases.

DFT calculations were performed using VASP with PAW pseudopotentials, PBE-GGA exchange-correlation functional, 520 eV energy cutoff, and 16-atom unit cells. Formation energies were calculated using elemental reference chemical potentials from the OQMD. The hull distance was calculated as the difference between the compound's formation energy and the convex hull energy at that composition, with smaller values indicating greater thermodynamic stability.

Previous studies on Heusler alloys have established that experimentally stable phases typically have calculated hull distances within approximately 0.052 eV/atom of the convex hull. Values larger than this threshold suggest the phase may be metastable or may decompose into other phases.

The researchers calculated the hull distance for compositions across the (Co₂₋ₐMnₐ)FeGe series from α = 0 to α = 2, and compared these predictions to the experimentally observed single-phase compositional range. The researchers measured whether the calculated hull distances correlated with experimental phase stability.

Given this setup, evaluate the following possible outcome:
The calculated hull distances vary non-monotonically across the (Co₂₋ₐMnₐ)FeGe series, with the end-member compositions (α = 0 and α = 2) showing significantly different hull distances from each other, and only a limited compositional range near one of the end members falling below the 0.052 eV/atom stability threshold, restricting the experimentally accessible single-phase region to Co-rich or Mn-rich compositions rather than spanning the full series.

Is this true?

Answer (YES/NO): NO